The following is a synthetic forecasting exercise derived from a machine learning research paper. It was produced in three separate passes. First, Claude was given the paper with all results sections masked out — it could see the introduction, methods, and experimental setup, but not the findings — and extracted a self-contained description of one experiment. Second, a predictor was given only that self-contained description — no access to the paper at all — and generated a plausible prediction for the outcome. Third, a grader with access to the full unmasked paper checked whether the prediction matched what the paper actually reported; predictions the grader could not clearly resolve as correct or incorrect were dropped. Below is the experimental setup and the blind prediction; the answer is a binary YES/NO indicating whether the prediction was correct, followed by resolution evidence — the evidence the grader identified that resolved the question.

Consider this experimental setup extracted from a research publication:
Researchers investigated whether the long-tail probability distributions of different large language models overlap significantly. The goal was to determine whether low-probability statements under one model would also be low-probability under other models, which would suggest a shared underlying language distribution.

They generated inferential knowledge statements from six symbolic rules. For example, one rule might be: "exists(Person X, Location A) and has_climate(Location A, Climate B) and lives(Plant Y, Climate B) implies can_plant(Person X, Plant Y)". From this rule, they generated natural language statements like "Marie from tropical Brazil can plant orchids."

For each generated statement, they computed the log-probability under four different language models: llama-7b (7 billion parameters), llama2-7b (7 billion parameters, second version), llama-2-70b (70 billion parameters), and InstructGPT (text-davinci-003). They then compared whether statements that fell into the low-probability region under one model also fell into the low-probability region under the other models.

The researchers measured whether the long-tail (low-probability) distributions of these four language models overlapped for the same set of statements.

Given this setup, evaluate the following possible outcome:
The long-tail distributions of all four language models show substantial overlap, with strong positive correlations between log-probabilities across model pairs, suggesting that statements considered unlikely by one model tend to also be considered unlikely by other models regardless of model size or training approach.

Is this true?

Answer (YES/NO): YES